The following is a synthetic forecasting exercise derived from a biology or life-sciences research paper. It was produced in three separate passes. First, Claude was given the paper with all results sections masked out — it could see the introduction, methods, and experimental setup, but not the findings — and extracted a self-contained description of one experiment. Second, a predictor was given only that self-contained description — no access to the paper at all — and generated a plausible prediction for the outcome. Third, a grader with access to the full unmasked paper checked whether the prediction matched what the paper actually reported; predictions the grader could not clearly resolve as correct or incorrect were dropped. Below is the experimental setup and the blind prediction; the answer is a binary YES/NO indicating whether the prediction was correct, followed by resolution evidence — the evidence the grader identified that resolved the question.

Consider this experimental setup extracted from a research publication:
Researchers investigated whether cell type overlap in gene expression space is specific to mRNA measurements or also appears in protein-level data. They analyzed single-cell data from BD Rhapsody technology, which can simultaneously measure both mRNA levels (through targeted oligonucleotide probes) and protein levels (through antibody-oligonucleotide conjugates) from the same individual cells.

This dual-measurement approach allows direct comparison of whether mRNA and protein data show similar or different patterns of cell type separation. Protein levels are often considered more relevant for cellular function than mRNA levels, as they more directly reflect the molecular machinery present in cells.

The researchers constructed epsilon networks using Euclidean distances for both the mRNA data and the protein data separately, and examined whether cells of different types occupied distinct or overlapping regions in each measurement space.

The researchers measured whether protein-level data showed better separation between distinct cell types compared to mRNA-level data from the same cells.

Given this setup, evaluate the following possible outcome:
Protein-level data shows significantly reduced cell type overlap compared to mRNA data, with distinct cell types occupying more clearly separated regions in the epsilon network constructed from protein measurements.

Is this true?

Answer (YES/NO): NO